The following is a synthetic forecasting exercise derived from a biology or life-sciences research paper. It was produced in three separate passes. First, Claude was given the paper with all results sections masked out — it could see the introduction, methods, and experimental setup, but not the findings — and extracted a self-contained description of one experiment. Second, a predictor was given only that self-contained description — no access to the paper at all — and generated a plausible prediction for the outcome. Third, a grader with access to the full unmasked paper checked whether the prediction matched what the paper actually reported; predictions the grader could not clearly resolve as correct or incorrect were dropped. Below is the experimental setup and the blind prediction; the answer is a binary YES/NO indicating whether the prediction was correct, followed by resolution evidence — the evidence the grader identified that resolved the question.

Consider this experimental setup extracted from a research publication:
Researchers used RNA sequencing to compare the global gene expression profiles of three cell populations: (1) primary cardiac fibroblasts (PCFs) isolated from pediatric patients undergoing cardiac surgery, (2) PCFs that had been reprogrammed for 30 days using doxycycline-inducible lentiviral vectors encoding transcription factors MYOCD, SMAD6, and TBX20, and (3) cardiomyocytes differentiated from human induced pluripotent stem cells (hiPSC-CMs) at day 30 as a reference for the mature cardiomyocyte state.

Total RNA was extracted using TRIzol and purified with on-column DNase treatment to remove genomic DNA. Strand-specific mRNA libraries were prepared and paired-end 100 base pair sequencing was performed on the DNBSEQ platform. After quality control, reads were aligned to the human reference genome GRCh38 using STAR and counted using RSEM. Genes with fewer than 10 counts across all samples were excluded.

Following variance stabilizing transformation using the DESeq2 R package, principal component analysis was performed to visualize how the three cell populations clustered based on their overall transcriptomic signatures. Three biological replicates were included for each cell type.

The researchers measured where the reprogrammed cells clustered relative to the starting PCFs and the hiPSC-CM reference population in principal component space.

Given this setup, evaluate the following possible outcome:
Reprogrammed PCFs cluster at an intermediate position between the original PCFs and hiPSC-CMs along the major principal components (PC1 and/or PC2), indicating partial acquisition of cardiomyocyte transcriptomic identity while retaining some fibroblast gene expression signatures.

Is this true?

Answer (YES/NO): YES